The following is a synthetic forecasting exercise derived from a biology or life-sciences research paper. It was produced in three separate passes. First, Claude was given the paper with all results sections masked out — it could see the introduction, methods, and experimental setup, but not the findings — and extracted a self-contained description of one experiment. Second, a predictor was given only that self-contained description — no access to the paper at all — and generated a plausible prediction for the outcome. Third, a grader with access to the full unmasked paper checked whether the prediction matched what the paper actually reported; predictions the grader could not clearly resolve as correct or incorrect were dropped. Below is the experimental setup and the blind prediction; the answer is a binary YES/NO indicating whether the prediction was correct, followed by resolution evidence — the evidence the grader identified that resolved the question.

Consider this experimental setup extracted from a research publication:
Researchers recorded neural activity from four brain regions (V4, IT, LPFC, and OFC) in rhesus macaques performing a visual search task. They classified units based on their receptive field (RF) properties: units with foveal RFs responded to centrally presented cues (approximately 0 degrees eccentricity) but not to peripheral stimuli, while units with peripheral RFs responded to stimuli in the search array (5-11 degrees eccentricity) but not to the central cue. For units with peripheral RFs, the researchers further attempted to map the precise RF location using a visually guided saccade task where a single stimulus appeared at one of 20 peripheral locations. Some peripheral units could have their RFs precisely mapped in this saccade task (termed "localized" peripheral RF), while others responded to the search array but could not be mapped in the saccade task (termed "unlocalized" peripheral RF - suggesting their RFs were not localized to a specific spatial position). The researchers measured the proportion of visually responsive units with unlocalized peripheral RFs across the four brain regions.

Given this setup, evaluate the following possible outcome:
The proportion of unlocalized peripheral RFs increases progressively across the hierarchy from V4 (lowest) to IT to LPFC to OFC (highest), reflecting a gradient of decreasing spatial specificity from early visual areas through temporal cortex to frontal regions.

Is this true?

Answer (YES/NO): NO